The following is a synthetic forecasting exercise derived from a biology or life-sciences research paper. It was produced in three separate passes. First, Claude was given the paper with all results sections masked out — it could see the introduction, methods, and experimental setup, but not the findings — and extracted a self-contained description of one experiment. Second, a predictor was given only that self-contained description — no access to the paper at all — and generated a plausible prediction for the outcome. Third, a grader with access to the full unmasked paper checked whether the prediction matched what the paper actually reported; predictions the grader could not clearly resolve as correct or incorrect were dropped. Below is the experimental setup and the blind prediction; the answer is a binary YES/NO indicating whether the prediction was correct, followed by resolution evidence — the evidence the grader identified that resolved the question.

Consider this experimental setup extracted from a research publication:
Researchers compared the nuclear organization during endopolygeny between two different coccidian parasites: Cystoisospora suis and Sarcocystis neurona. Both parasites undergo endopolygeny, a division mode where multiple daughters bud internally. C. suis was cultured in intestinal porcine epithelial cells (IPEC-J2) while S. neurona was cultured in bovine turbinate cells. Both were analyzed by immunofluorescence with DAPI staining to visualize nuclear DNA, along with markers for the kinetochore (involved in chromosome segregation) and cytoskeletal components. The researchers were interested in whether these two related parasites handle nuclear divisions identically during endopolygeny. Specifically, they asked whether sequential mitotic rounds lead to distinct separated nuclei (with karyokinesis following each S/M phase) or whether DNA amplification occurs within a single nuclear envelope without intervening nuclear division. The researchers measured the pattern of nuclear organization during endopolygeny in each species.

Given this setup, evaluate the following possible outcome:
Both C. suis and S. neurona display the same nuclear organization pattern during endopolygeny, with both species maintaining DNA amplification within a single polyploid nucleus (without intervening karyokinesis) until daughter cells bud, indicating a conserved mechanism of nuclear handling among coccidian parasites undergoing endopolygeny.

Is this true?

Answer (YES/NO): NO